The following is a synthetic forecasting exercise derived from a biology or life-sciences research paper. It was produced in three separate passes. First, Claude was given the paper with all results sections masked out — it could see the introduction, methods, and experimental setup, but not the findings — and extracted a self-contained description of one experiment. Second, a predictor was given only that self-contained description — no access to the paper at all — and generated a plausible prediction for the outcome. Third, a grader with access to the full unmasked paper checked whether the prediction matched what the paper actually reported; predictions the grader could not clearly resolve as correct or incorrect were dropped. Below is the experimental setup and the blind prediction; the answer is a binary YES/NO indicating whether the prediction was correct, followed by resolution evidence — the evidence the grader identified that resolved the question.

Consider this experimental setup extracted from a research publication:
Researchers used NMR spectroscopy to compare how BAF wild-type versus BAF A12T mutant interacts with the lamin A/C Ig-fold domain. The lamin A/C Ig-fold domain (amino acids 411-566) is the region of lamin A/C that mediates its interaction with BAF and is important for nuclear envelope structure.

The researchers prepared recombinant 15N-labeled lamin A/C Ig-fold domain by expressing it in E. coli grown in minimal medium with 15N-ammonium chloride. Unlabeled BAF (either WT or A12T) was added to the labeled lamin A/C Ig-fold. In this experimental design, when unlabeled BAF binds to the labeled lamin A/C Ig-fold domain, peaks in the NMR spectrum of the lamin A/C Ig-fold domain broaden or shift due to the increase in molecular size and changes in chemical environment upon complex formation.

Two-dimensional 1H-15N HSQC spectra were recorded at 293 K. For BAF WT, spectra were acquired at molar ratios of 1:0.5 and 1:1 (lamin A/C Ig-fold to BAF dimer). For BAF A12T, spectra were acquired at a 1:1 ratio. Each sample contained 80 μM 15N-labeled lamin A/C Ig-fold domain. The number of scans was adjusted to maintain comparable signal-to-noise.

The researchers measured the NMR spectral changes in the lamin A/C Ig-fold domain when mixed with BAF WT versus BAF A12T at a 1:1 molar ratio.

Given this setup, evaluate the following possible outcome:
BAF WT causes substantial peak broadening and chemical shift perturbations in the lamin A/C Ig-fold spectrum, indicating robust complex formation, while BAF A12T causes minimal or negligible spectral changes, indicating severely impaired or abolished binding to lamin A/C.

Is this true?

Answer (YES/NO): NO